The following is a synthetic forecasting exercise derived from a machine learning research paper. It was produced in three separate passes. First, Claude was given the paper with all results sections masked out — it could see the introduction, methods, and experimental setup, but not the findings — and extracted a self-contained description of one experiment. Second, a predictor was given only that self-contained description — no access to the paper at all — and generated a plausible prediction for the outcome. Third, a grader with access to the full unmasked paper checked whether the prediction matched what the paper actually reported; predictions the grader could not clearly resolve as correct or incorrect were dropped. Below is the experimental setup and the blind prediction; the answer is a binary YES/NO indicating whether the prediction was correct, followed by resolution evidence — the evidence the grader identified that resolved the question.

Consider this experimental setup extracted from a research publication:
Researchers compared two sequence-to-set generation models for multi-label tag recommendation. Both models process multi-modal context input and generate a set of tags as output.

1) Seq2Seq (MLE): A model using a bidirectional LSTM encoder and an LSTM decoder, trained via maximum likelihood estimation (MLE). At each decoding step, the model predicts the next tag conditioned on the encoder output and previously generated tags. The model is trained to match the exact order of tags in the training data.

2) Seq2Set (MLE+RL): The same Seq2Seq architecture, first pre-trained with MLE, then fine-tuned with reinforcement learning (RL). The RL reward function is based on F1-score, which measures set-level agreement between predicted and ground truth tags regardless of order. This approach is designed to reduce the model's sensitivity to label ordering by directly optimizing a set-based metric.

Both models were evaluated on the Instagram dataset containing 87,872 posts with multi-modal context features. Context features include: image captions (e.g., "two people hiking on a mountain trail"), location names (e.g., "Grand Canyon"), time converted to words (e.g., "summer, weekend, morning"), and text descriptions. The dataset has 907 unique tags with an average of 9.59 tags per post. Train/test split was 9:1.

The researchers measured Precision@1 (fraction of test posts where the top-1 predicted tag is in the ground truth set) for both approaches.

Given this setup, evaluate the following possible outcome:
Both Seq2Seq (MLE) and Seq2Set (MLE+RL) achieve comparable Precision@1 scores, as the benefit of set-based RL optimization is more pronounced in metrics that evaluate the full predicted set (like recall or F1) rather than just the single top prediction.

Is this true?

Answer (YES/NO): NO